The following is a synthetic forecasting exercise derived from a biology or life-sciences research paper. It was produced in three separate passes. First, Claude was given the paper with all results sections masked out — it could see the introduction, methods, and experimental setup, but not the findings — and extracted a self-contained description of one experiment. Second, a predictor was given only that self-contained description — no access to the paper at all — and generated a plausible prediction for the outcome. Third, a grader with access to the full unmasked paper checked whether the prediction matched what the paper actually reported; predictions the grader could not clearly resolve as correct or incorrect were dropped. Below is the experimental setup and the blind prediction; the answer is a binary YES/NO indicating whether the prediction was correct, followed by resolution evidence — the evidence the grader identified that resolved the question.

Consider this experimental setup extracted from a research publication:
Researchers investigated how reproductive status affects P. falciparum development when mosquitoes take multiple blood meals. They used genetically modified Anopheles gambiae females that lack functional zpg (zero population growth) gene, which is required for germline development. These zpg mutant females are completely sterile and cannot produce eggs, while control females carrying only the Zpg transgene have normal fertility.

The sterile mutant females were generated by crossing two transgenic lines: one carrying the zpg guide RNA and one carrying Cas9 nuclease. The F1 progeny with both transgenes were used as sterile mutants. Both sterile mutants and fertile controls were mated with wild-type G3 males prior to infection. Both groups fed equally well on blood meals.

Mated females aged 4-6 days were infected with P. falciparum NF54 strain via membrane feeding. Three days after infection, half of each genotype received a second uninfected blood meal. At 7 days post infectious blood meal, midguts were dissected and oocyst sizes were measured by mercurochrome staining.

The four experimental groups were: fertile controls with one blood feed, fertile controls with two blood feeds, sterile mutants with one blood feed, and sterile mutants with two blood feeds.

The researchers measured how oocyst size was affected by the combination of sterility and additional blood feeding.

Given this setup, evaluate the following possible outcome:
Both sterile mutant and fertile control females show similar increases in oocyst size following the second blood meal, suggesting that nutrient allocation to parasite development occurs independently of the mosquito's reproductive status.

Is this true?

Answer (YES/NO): NO